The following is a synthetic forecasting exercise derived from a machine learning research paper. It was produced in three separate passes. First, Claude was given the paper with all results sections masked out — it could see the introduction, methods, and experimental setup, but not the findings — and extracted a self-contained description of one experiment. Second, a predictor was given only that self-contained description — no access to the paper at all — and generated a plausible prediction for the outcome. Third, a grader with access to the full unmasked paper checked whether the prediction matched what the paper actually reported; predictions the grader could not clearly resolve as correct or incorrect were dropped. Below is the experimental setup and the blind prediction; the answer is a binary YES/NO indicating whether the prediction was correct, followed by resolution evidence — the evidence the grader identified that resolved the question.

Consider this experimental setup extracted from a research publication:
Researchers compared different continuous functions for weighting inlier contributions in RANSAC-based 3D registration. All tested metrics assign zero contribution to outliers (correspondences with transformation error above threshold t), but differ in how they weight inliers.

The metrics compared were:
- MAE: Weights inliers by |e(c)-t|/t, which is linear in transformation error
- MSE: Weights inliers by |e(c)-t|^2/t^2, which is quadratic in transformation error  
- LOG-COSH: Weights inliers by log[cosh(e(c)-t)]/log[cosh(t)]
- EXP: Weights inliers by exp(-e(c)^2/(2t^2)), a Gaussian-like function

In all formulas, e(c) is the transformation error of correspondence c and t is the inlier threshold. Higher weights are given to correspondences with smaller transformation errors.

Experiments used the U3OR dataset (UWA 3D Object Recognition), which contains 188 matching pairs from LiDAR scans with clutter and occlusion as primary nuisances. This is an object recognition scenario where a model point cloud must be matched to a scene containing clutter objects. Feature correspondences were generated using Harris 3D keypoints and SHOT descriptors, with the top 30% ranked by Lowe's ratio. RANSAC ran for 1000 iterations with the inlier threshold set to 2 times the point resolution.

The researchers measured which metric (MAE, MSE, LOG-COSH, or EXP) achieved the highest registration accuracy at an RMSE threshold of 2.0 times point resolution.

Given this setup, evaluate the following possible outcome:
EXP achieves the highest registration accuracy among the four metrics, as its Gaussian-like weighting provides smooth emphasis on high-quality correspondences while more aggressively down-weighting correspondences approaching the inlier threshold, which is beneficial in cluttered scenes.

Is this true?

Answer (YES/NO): NO